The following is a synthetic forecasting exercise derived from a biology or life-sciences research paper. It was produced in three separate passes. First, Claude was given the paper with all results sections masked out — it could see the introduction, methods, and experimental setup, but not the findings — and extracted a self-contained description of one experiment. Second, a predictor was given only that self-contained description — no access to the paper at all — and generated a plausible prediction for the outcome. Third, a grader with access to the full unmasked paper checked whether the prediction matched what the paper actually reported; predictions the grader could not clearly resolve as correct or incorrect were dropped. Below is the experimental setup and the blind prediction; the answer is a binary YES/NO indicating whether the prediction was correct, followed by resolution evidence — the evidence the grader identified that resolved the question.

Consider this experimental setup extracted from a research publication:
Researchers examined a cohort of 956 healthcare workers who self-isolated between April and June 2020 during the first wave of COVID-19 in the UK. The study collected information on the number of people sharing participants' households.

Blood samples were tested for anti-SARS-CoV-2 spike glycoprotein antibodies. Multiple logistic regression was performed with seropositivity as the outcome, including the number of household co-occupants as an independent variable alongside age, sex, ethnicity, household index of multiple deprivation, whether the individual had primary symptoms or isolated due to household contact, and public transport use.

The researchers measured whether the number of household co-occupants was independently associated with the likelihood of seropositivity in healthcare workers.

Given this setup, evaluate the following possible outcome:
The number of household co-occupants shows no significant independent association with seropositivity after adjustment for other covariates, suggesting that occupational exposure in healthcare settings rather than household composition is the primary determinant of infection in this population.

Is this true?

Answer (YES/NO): YES